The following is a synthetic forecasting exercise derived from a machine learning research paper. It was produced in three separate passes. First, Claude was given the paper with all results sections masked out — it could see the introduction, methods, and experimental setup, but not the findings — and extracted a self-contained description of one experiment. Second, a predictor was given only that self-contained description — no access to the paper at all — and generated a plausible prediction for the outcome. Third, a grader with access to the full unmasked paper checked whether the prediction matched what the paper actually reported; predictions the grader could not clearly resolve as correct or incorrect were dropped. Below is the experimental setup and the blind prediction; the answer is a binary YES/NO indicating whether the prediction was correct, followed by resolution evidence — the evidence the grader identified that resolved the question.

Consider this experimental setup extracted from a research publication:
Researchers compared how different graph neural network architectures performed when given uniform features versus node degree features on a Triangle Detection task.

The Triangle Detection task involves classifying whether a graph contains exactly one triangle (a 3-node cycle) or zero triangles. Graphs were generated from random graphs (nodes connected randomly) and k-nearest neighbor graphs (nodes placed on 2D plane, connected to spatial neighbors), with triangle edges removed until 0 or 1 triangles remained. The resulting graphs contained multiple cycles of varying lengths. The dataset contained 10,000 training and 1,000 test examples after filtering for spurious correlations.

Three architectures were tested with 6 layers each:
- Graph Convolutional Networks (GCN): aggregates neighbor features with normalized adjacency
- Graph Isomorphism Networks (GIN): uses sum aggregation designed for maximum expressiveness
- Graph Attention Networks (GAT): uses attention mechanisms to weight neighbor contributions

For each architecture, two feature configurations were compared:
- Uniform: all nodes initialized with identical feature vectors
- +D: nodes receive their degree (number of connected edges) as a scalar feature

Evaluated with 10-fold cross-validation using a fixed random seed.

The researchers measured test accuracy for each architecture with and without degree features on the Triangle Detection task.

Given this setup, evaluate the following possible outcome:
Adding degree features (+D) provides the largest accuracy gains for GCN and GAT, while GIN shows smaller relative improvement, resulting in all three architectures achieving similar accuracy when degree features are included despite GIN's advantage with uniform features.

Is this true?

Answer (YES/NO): NO